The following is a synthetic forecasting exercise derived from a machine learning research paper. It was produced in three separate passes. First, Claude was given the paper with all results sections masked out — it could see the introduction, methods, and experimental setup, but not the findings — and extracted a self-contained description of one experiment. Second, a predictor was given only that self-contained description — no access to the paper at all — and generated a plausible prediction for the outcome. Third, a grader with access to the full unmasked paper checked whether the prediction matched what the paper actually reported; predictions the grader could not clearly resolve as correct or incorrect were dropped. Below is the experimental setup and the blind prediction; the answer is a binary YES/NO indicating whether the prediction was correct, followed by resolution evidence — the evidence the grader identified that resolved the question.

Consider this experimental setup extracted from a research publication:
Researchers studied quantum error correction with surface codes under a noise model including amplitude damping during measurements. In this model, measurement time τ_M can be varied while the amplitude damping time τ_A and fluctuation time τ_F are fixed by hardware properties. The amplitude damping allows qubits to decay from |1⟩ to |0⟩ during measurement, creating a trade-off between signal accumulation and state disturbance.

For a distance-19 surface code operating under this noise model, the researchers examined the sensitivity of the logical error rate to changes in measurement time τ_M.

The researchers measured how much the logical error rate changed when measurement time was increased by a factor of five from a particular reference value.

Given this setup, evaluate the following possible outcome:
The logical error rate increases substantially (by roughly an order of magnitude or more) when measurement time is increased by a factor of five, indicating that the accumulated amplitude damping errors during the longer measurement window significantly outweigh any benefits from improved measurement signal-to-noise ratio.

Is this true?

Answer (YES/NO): YES